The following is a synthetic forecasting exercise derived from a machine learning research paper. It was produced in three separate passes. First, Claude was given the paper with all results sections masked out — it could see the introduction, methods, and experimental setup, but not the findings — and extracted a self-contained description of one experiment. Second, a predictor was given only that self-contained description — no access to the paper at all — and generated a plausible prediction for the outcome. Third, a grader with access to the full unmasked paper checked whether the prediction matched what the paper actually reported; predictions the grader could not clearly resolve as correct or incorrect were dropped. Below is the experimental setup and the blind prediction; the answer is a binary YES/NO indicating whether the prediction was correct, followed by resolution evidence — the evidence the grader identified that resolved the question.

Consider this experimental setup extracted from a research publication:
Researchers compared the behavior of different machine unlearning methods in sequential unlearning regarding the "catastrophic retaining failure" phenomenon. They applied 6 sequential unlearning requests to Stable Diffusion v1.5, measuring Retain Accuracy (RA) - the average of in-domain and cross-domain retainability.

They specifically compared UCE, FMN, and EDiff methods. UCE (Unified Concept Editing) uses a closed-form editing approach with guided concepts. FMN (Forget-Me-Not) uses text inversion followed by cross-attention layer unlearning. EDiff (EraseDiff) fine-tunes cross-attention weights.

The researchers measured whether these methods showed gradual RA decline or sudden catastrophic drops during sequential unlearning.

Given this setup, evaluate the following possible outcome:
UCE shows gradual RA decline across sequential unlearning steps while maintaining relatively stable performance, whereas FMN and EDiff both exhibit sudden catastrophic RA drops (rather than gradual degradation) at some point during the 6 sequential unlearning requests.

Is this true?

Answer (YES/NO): NO